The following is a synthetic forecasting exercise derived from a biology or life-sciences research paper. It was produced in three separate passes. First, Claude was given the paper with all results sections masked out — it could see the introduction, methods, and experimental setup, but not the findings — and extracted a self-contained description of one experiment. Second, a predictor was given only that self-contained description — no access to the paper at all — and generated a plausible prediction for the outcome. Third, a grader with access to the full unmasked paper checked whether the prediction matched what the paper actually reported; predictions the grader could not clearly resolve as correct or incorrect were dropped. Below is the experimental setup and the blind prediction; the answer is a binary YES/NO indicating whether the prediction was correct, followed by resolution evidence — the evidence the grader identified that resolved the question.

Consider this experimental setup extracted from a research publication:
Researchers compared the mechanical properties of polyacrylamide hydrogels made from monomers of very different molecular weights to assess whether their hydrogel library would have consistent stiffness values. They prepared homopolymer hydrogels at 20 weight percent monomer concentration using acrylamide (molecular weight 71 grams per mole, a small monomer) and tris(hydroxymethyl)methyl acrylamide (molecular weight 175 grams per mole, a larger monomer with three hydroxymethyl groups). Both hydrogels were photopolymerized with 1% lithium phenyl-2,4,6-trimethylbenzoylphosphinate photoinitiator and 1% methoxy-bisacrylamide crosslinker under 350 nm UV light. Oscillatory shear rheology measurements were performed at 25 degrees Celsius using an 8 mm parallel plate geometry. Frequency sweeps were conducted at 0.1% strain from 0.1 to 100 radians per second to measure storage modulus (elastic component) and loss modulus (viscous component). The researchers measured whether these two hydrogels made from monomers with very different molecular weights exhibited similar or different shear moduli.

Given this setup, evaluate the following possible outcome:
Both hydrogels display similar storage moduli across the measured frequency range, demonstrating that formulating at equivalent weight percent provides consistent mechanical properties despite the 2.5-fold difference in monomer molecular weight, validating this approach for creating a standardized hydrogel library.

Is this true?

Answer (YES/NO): YES